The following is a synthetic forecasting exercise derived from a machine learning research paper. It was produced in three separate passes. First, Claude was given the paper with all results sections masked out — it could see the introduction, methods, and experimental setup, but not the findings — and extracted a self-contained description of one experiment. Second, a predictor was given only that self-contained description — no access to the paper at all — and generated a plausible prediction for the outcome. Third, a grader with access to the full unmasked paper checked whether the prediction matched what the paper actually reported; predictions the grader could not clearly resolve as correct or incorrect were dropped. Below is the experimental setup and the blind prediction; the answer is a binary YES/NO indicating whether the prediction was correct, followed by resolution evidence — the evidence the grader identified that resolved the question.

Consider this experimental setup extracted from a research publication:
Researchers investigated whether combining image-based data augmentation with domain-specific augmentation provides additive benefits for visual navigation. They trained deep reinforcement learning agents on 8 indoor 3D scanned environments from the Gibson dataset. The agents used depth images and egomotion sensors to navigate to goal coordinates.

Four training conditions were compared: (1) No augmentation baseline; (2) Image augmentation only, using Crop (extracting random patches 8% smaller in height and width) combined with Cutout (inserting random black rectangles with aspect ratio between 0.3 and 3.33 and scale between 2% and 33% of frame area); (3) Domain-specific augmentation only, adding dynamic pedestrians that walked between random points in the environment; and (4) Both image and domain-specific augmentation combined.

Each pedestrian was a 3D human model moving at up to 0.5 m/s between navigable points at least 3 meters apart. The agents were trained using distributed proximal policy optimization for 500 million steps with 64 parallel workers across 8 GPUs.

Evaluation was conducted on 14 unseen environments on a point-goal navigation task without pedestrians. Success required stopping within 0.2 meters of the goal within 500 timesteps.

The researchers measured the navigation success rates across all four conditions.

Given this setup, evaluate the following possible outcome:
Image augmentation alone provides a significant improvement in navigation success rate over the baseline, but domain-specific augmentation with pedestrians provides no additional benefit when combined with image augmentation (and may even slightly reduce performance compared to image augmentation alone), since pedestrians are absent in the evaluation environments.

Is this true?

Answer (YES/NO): NO